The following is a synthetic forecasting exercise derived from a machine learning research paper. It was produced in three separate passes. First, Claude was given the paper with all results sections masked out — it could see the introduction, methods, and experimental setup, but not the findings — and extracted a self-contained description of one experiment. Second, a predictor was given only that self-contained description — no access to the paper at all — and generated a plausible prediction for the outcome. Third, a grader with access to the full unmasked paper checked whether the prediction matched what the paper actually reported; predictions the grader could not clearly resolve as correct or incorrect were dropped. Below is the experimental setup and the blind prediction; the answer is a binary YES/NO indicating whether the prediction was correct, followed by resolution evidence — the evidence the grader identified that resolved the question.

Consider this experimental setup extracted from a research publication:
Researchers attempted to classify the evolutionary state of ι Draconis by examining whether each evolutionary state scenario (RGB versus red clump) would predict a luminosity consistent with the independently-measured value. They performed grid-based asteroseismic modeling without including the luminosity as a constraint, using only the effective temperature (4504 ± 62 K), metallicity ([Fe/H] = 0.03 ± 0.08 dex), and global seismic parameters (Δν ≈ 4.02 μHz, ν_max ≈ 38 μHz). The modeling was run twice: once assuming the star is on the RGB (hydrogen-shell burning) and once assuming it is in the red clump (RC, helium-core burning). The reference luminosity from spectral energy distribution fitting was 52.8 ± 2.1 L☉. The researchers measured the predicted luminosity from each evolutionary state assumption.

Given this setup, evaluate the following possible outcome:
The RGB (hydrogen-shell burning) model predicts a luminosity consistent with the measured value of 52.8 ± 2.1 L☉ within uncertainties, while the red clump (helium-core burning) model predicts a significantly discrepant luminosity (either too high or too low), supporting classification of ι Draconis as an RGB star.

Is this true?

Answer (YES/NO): YES